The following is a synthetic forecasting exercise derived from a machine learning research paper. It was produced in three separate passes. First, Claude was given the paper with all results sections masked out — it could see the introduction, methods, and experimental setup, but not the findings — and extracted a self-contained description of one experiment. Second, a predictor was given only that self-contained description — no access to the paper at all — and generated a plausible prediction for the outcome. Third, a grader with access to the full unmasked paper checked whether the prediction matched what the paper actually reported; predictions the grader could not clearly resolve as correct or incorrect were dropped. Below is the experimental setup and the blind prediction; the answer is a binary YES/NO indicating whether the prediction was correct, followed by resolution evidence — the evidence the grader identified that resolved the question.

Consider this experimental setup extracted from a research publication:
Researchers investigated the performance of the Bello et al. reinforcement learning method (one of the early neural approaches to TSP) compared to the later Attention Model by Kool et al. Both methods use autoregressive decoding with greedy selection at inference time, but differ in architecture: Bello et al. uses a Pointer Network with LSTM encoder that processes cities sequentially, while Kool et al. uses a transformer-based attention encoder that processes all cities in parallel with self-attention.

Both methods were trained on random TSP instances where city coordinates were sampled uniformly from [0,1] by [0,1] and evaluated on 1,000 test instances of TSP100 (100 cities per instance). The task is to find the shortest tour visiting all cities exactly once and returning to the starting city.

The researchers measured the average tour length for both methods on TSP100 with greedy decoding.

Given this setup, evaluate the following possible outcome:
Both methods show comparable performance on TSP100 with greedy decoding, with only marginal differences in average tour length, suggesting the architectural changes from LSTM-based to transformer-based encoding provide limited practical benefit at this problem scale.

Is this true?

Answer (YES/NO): NO